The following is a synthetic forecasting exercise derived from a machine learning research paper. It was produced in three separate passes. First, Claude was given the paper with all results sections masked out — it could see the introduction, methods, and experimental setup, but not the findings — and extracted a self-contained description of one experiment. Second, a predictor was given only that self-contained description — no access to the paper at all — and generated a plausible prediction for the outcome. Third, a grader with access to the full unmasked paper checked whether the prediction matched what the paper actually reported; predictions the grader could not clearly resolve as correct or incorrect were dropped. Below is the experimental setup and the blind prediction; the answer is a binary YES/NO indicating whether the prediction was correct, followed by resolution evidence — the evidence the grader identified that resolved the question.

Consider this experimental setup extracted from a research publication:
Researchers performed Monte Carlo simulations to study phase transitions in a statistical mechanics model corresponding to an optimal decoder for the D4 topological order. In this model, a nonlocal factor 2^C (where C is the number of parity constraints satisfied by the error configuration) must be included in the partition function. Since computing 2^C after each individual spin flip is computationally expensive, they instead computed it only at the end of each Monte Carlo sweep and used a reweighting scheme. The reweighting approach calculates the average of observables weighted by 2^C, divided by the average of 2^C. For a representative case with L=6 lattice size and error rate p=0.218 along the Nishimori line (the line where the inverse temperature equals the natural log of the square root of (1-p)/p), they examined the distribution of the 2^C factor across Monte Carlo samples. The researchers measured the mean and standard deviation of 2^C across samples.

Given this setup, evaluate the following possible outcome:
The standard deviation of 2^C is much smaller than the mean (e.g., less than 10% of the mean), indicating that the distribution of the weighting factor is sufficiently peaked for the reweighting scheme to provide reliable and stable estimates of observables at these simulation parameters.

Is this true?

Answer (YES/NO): NO